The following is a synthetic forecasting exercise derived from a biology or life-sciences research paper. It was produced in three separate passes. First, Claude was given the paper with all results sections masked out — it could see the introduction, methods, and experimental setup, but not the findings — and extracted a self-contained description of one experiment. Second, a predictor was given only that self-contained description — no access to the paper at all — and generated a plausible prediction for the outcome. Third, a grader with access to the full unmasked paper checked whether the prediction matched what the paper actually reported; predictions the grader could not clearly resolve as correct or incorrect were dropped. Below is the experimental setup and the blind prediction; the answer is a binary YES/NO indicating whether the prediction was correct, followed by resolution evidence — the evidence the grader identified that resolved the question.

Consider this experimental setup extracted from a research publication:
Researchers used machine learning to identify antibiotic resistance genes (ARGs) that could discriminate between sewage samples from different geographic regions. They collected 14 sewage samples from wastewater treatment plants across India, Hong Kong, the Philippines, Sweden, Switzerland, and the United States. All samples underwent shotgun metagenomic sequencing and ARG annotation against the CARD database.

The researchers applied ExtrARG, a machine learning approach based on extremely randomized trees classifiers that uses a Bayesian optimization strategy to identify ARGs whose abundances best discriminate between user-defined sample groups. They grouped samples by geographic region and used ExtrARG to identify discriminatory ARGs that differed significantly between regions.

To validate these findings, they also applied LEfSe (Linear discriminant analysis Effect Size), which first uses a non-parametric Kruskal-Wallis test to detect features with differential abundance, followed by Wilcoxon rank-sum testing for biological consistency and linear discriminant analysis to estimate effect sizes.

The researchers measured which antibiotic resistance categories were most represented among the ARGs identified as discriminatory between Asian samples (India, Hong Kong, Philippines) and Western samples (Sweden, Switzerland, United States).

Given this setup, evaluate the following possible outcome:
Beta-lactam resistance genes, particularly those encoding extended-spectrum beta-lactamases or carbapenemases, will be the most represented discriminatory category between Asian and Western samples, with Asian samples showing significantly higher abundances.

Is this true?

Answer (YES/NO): NO